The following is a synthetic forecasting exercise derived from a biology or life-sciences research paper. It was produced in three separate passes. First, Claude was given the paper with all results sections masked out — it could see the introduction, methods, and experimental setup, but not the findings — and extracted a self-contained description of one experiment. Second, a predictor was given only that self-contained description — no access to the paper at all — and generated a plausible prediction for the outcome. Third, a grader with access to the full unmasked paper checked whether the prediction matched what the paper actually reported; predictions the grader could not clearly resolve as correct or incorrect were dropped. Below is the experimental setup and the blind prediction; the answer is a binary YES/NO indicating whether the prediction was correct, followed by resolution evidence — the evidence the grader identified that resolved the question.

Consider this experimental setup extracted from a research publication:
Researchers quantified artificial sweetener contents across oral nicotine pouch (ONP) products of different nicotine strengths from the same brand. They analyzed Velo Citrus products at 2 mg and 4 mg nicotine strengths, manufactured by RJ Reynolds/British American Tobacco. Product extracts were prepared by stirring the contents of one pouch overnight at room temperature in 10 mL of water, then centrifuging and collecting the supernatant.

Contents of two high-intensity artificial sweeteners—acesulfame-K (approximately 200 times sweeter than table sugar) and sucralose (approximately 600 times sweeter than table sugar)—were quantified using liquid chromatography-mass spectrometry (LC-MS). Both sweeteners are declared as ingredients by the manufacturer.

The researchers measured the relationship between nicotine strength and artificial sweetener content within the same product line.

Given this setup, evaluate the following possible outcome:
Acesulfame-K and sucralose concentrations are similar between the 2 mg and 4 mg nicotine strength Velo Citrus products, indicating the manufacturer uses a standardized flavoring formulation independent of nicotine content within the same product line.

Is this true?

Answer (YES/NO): NO